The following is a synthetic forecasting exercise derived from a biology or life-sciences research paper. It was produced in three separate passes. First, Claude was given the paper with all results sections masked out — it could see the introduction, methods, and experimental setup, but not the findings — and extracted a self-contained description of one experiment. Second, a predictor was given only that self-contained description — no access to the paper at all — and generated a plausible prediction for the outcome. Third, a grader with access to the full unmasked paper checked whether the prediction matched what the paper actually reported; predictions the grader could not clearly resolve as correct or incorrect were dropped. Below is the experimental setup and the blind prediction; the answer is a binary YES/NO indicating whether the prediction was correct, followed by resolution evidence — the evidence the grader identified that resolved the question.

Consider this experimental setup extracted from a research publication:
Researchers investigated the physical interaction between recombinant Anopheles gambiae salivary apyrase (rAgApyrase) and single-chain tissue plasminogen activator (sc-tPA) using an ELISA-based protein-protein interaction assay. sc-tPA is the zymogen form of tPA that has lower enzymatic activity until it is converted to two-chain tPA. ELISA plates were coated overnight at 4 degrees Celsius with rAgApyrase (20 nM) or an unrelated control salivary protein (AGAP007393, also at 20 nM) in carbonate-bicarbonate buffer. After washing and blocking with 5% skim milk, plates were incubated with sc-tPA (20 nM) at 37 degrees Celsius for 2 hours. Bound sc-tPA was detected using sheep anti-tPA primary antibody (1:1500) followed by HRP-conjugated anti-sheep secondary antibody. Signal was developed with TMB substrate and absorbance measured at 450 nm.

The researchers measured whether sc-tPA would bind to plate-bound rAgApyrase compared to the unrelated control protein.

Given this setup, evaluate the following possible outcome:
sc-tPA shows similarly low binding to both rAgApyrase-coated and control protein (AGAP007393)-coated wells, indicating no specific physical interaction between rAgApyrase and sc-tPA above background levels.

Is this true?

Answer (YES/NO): NO